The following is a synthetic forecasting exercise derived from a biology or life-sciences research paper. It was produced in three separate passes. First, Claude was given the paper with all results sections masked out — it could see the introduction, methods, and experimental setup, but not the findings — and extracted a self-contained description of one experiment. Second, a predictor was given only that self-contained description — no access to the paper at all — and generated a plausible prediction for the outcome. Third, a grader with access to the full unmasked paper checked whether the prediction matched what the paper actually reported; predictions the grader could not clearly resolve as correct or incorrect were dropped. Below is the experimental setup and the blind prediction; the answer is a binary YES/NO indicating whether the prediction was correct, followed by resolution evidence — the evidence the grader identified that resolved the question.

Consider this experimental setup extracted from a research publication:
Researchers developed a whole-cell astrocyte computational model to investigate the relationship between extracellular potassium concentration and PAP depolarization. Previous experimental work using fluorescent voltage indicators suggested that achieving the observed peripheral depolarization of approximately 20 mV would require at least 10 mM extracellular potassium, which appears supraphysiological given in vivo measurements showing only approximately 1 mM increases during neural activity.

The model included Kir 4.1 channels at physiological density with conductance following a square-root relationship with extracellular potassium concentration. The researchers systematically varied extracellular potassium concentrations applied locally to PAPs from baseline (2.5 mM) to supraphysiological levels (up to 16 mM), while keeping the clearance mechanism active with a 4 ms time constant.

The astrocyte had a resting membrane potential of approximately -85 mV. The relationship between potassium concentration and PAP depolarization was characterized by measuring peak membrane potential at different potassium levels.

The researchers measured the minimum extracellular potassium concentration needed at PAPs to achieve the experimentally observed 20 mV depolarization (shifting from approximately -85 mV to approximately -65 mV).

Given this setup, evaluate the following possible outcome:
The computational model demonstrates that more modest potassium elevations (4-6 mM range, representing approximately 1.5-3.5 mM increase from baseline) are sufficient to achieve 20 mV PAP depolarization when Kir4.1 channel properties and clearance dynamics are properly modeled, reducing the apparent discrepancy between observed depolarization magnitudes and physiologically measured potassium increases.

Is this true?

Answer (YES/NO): NO